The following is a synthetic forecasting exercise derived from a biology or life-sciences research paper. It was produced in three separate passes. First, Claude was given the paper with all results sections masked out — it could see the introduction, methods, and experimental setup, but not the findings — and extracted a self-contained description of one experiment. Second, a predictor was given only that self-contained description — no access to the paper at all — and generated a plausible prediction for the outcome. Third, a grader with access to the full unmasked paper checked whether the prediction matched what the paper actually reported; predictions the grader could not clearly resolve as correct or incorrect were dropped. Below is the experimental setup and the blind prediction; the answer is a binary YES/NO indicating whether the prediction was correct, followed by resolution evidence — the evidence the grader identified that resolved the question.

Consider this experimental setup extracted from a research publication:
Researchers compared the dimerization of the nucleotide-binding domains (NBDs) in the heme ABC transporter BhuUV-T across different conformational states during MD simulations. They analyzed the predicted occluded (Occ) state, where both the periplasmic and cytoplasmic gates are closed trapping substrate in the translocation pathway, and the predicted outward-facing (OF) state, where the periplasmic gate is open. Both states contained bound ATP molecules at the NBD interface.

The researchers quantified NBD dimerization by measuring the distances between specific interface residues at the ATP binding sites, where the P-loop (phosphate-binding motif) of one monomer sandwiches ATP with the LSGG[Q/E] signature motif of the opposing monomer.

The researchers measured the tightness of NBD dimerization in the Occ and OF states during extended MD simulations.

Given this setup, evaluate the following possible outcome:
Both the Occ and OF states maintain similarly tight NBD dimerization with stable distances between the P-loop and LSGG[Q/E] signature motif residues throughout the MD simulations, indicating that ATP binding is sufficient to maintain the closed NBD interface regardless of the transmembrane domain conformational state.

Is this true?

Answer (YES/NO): NO